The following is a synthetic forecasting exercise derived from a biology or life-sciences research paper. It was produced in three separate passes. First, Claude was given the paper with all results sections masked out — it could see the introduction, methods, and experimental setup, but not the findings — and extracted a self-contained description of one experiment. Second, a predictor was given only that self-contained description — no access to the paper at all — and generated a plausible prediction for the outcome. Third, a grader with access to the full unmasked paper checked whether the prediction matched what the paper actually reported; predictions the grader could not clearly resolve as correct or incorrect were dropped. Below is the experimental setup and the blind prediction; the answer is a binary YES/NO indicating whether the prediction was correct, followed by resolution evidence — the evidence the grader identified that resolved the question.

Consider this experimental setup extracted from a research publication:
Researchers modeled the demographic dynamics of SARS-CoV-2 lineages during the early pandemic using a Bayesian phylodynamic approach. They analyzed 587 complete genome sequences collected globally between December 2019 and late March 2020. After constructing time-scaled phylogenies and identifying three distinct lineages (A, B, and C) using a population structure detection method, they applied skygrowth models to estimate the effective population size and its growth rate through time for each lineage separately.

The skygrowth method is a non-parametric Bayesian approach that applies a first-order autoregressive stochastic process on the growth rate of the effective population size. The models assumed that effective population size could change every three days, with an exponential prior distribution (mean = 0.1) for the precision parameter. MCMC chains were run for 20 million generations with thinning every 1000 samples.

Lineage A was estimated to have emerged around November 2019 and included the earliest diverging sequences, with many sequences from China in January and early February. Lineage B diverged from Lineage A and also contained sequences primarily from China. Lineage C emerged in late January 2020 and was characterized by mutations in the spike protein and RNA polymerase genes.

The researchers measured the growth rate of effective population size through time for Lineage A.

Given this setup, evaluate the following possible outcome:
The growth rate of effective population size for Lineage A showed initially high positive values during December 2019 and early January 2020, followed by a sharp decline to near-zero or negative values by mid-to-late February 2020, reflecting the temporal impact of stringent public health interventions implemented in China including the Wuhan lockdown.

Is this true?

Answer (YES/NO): NO